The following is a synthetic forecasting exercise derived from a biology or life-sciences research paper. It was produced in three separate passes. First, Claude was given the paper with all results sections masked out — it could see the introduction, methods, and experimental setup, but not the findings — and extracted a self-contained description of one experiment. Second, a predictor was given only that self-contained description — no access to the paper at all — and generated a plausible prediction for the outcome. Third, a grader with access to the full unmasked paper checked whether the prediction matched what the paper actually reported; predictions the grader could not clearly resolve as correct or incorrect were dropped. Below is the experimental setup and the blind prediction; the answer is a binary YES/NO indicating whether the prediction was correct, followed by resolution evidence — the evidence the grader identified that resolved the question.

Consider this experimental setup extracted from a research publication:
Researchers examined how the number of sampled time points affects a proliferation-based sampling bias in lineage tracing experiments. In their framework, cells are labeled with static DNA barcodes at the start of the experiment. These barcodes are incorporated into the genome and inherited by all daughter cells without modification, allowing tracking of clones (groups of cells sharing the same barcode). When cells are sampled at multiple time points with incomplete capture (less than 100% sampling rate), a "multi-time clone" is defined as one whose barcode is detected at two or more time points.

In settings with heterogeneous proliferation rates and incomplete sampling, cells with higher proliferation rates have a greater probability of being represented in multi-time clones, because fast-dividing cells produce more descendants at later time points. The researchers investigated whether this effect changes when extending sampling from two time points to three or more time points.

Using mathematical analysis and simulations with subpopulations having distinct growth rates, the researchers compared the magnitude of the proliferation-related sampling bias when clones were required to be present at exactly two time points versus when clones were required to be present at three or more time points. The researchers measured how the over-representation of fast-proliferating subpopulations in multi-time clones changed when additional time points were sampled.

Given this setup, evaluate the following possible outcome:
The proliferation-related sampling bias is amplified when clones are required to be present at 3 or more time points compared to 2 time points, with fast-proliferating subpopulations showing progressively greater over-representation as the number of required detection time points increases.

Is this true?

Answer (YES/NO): YES